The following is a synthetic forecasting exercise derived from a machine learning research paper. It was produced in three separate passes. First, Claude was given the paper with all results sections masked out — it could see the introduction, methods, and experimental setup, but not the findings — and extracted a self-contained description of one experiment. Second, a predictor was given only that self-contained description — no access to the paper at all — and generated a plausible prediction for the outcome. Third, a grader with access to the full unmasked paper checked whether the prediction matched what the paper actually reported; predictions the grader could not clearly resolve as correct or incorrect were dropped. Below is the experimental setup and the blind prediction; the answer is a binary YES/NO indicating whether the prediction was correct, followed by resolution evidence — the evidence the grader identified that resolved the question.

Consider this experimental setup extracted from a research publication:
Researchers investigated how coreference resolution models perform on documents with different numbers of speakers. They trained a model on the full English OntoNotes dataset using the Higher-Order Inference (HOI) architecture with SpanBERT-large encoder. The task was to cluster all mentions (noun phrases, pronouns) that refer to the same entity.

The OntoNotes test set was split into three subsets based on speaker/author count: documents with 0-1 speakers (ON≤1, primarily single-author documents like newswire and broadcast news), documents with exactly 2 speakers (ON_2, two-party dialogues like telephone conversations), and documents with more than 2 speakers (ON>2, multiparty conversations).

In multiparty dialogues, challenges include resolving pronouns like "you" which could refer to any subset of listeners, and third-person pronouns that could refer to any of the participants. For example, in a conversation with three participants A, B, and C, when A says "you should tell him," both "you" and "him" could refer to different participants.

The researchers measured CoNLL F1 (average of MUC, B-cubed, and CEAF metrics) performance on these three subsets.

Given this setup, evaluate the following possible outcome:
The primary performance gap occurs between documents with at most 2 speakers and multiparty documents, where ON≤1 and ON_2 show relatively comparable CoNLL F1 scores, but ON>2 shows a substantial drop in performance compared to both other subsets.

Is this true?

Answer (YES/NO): NO